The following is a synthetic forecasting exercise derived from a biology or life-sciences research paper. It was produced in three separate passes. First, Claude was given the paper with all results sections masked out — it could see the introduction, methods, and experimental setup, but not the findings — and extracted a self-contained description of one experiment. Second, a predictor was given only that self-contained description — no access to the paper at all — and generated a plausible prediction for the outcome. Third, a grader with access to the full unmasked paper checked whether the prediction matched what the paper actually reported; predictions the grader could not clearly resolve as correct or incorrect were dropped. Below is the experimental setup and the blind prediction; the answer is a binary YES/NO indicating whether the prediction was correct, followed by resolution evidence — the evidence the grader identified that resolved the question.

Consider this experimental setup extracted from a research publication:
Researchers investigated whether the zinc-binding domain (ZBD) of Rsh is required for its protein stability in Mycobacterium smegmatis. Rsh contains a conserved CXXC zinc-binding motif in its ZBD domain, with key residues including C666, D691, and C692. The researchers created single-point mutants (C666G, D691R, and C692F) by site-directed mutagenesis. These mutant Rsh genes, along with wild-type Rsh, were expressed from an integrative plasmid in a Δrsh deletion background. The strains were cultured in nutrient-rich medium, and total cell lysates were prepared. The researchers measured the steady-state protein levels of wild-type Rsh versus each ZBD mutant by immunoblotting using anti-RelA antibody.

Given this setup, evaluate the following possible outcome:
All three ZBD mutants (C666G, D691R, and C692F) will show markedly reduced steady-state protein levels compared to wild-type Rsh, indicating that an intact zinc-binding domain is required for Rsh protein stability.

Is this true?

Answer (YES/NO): NO